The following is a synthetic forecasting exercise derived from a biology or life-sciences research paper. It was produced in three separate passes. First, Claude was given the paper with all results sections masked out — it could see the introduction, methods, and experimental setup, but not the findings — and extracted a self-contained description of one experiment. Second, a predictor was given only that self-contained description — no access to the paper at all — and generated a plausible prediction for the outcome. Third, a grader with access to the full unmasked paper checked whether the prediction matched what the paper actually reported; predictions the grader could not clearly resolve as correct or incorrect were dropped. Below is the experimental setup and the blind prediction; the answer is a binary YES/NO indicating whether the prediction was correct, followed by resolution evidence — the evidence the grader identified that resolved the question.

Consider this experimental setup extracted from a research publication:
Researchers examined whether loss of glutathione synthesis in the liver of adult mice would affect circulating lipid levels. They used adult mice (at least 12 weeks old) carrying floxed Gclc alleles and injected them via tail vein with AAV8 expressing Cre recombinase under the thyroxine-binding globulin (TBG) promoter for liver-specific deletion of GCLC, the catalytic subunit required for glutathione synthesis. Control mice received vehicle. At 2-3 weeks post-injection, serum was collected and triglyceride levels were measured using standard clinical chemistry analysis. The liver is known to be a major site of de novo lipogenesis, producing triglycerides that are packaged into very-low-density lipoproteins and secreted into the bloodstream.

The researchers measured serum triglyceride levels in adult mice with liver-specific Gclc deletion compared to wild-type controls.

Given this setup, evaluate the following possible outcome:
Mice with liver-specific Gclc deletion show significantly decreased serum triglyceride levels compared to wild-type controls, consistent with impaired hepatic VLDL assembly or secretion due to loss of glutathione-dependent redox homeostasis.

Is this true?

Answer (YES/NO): YES